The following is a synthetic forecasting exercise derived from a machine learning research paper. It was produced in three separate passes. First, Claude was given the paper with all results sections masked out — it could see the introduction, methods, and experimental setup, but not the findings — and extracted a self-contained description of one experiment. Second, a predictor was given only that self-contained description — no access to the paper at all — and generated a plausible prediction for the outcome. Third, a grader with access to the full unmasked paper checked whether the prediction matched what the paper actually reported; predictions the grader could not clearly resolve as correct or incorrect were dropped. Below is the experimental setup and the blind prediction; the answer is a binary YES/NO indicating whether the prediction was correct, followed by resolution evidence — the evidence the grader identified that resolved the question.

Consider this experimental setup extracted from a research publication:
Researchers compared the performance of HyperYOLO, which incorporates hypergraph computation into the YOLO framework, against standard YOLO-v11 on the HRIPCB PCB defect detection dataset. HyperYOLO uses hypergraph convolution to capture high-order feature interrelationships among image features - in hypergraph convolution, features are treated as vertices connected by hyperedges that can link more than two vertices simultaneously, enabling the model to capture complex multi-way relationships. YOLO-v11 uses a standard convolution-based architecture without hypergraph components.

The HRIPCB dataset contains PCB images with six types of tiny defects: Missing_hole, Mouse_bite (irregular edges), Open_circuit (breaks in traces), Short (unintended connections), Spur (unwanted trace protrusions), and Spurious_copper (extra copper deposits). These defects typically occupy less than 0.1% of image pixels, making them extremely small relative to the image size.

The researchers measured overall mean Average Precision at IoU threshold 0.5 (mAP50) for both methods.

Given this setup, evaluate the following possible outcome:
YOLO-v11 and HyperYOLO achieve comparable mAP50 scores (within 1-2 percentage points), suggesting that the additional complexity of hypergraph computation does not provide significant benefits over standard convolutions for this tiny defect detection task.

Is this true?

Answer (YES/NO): YES